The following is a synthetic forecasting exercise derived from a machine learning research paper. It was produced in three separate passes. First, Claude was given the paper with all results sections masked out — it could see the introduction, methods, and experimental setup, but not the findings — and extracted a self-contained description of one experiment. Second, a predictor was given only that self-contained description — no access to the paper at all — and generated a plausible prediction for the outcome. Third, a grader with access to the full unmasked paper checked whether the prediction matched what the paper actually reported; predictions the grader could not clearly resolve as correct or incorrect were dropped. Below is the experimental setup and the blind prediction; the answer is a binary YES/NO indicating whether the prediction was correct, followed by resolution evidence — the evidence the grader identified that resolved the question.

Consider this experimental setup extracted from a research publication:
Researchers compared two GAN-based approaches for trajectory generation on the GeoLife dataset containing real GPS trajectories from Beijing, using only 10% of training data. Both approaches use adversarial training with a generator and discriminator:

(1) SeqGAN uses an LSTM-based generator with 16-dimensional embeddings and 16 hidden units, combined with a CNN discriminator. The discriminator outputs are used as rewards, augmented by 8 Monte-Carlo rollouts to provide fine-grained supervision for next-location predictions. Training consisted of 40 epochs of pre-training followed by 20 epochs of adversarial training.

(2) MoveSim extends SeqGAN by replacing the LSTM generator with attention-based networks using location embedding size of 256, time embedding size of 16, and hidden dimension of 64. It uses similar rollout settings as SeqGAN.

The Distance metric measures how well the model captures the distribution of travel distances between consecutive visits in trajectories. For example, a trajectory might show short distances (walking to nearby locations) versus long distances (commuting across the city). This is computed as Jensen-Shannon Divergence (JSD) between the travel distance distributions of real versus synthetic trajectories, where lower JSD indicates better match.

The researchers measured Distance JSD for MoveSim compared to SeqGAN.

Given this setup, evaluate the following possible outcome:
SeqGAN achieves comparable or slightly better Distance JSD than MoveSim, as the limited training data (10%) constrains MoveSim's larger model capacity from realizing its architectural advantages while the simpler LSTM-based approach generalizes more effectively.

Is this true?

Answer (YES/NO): NO